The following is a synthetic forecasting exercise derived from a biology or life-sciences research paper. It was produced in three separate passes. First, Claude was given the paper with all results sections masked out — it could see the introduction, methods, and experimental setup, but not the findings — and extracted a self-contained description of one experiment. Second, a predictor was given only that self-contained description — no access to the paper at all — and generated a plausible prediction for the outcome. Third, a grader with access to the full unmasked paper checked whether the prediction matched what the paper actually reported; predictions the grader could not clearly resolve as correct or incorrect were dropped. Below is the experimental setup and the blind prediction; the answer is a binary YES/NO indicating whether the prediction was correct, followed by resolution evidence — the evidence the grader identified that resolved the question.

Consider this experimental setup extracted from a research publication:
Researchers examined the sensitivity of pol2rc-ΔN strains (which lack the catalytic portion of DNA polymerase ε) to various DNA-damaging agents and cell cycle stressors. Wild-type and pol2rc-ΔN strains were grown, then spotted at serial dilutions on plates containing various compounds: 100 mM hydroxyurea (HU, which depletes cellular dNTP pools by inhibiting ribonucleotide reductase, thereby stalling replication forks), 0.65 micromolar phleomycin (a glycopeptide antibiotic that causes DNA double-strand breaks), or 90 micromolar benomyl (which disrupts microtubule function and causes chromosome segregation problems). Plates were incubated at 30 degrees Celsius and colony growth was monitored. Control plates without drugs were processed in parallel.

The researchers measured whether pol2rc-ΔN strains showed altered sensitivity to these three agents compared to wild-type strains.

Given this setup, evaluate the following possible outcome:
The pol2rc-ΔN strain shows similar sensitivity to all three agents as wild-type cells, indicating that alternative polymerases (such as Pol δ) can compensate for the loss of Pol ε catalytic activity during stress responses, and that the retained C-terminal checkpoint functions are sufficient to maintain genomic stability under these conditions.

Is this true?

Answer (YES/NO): NO